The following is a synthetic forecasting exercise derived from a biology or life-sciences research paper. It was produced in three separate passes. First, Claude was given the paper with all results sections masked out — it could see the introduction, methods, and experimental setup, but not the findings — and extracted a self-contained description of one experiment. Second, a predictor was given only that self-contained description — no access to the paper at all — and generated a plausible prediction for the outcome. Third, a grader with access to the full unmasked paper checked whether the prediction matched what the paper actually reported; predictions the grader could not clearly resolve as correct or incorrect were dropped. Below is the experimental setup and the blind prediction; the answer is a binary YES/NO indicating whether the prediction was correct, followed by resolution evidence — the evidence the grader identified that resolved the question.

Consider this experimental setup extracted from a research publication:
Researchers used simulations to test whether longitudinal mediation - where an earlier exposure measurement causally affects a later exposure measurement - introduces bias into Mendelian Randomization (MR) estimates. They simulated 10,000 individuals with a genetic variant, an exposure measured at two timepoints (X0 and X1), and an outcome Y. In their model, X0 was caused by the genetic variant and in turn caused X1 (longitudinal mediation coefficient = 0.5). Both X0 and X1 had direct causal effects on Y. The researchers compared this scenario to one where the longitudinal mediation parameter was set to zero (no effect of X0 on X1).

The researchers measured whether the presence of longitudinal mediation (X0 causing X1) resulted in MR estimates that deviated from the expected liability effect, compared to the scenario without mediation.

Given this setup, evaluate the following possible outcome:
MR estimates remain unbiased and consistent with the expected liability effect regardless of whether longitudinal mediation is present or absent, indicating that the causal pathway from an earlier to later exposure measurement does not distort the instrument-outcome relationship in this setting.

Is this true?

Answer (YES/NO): YES